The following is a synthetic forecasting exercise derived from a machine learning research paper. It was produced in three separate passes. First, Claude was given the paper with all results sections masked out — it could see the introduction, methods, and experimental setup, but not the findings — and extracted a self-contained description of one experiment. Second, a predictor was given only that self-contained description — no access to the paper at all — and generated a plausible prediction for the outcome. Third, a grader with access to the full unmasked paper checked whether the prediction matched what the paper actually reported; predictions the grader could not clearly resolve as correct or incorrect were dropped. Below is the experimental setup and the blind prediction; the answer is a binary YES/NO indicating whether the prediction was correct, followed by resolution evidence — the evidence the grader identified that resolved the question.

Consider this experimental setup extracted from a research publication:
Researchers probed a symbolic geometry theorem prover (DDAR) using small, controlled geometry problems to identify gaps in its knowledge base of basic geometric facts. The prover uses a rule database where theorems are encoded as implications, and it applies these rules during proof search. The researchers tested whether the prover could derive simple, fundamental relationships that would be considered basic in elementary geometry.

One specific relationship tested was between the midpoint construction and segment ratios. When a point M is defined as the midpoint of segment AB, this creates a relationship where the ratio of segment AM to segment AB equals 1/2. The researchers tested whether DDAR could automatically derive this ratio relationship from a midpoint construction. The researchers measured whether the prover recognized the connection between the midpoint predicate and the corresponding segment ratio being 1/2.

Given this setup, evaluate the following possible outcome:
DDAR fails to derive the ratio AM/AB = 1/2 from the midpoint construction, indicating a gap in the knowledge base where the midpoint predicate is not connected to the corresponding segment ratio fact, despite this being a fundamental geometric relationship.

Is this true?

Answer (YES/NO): YES